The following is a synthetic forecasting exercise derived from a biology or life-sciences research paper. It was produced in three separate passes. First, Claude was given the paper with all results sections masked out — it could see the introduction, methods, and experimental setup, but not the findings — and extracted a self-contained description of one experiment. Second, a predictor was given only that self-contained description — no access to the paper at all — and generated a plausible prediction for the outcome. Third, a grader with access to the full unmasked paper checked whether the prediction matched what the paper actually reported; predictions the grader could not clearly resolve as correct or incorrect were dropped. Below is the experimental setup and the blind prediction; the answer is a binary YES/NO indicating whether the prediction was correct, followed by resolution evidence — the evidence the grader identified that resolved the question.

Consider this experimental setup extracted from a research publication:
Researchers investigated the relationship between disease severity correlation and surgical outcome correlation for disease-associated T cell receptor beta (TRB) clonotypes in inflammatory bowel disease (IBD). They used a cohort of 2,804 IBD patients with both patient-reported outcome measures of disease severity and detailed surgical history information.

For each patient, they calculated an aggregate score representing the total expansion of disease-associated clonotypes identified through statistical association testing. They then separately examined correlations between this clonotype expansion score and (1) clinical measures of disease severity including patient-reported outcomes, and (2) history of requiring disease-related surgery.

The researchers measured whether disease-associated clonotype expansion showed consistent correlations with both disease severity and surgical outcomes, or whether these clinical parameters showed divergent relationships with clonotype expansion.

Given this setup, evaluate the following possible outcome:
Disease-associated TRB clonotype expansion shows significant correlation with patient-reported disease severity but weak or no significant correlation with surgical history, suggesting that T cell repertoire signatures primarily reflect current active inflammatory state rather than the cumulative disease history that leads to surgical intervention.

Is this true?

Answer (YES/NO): NO